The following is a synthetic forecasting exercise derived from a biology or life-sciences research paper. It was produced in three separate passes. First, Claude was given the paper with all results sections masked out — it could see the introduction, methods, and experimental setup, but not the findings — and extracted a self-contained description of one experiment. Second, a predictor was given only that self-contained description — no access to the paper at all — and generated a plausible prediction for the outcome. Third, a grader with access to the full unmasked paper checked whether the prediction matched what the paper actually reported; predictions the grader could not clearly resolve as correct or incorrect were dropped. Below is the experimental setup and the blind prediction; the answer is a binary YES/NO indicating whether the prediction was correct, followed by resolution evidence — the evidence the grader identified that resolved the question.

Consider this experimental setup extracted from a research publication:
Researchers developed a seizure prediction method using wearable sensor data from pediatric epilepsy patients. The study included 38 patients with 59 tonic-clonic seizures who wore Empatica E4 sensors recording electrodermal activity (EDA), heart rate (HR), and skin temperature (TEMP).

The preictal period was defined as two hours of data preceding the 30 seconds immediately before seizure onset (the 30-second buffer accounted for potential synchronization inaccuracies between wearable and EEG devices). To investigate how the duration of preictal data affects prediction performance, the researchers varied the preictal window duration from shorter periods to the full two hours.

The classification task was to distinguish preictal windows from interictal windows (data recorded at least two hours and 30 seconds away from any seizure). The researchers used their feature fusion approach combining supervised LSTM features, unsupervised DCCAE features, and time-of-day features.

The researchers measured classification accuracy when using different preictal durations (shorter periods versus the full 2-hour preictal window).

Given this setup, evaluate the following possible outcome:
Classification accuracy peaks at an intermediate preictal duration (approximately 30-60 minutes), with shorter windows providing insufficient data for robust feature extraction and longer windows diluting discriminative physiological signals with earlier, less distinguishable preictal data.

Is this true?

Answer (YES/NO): NO